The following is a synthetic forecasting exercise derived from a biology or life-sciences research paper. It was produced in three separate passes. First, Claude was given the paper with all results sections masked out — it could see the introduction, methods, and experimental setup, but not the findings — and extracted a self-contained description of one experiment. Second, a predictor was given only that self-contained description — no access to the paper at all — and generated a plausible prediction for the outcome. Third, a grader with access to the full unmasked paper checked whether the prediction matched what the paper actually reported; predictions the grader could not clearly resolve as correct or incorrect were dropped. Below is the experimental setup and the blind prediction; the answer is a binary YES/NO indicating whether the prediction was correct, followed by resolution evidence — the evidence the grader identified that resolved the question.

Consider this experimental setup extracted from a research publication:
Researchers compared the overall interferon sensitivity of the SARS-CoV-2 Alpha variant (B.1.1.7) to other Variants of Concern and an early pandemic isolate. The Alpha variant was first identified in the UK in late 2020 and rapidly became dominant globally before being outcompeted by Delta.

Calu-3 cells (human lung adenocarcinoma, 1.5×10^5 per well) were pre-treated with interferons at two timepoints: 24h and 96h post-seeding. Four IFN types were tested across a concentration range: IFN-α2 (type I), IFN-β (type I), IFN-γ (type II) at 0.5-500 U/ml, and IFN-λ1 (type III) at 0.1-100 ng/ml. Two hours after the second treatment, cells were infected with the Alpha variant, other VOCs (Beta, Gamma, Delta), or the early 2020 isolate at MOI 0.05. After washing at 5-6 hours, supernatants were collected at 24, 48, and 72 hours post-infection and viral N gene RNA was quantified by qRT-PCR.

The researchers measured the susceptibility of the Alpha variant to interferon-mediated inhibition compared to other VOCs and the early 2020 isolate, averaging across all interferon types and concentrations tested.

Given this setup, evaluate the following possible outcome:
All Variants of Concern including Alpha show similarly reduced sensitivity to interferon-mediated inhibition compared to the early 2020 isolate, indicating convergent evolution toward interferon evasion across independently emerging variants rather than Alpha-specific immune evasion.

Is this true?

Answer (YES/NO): NO